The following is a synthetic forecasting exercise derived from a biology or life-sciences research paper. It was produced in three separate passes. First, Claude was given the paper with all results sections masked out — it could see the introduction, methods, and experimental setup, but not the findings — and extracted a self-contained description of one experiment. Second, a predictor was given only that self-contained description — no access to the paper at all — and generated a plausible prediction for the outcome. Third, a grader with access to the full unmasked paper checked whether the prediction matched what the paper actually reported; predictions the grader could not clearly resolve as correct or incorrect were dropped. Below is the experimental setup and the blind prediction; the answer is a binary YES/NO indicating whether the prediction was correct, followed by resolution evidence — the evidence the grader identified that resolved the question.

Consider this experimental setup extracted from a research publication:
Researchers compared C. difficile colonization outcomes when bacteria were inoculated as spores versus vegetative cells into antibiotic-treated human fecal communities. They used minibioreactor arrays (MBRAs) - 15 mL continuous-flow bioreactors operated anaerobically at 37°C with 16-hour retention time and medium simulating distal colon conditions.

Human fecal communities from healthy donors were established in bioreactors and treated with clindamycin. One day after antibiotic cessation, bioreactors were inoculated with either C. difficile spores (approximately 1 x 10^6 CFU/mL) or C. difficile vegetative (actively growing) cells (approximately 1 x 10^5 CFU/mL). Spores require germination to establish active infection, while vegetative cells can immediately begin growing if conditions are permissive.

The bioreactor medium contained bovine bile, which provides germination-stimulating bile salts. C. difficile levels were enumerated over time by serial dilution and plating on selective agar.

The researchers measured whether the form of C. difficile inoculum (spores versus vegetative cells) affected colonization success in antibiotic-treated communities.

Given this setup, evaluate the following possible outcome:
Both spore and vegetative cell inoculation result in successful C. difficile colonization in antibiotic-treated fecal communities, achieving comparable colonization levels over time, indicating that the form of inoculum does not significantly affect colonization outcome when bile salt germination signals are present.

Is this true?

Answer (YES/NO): NO